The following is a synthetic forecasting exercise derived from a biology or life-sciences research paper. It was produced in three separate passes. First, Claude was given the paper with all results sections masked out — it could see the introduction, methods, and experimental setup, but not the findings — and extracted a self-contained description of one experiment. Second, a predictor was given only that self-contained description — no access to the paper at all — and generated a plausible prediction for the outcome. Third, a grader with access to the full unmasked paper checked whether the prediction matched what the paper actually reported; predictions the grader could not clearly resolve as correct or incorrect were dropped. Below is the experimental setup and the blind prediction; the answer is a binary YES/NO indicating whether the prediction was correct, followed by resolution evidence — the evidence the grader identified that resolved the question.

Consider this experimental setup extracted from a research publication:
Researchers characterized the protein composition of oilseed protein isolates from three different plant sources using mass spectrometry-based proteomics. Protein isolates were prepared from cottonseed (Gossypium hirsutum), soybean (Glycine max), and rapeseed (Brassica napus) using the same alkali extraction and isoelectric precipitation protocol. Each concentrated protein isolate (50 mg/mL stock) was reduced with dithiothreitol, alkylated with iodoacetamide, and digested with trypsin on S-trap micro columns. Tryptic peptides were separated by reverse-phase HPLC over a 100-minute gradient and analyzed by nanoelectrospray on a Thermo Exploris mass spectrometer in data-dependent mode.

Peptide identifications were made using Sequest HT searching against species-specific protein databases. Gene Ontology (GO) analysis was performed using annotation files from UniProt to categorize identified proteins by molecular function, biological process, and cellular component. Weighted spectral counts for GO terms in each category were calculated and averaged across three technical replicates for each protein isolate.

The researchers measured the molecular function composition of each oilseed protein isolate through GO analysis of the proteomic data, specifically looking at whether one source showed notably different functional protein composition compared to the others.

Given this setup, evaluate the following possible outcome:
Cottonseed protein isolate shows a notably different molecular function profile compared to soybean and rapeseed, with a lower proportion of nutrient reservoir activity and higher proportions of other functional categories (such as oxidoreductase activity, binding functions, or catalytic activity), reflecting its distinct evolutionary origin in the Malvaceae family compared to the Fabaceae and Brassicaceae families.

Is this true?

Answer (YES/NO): NO